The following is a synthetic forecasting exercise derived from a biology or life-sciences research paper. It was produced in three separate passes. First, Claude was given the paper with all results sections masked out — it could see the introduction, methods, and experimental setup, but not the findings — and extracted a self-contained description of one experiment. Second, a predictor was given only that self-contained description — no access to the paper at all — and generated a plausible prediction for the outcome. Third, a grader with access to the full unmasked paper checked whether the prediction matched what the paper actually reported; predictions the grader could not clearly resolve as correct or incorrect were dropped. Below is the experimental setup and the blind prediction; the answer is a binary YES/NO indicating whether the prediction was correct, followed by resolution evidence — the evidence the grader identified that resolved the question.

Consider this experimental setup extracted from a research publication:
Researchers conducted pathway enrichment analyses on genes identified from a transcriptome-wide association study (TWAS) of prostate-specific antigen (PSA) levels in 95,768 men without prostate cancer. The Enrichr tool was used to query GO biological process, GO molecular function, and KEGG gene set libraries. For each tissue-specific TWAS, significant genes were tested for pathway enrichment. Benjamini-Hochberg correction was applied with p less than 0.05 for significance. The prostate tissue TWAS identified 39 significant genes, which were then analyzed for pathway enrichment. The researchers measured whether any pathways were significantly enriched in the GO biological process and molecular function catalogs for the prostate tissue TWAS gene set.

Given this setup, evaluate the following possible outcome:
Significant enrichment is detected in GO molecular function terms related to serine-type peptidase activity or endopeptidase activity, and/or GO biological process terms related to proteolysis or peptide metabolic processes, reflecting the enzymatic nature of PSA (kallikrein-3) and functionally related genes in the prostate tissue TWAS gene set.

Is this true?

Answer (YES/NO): NO